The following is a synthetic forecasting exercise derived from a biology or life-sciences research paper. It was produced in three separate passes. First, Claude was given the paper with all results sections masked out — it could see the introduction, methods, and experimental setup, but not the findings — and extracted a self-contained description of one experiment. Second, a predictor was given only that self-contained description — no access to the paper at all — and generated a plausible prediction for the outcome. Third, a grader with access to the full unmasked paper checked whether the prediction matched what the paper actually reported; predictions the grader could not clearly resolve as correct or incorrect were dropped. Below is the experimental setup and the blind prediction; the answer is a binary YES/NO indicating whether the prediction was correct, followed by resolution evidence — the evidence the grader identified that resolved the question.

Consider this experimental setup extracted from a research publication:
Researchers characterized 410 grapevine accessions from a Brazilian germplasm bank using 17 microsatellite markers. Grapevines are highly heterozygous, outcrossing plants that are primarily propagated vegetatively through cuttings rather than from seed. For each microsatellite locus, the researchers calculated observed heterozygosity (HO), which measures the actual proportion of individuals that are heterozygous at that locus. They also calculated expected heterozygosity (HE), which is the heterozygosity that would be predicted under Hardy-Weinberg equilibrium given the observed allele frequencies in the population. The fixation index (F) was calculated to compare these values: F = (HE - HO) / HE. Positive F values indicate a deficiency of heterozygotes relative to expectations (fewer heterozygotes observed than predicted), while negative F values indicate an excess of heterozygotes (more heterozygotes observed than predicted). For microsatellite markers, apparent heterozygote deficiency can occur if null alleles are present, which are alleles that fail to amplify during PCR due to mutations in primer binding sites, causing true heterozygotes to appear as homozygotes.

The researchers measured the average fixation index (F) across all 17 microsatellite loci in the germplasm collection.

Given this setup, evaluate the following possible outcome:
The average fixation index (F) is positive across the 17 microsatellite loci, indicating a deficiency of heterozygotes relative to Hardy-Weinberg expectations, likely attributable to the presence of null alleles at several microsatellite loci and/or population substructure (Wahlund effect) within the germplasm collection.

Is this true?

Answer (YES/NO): NO